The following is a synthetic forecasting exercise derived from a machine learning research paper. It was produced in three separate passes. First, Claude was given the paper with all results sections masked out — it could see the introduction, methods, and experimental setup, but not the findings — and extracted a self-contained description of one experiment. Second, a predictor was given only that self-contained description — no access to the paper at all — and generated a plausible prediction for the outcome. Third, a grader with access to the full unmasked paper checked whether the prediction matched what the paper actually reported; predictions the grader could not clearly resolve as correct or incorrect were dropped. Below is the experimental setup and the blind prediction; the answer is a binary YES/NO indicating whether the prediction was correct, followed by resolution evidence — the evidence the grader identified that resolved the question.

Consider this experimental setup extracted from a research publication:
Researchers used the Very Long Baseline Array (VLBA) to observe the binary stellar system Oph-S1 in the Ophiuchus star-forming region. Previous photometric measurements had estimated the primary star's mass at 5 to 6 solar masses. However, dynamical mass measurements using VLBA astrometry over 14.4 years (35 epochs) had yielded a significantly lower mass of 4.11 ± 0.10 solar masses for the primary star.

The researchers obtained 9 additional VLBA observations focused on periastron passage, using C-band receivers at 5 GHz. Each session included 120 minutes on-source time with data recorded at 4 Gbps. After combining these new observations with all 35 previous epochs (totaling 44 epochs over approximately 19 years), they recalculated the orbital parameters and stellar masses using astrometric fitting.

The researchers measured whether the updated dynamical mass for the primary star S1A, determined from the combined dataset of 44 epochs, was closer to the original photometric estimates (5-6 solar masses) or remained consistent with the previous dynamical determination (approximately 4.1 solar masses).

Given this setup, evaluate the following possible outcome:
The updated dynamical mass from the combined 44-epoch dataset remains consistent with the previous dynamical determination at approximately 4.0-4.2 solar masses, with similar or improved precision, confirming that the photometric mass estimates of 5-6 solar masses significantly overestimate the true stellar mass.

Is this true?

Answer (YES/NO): YES